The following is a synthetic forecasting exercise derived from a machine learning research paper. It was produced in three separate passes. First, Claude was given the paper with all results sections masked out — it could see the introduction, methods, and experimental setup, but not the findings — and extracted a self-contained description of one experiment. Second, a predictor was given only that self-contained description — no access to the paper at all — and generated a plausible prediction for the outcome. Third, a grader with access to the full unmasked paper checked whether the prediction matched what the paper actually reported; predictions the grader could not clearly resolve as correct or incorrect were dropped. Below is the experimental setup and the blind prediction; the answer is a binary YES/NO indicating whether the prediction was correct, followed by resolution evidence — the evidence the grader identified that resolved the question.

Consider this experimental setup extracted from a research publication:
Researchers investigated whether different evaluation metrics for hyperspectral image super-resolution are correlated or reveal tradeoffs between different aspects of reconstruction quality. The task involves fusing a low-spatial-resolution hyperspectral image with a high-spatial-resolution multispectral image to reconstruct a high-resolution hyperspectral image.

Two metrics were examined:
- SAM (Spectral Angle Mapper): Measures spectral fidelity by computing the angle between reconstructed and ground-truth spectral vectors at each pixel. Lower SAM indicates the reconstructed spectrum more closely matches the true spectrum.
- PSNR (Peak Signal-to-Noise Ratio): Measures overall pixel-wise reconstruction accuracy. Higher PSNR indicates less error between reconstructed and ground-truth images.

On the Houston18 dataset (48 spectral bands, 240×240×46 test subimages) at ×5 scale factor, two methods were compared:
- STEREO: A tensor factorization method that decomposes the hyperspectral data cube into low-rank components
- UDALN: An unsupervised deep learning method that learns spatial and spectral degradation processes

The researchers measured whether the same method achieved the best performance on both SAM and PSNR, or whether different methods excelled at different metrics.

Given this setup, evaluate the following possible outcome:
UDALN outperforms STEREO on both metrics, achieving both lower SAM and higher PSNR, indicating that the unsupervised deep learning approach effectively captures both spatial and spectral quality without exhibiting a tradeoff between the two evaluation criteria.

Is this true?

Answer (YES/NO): NO